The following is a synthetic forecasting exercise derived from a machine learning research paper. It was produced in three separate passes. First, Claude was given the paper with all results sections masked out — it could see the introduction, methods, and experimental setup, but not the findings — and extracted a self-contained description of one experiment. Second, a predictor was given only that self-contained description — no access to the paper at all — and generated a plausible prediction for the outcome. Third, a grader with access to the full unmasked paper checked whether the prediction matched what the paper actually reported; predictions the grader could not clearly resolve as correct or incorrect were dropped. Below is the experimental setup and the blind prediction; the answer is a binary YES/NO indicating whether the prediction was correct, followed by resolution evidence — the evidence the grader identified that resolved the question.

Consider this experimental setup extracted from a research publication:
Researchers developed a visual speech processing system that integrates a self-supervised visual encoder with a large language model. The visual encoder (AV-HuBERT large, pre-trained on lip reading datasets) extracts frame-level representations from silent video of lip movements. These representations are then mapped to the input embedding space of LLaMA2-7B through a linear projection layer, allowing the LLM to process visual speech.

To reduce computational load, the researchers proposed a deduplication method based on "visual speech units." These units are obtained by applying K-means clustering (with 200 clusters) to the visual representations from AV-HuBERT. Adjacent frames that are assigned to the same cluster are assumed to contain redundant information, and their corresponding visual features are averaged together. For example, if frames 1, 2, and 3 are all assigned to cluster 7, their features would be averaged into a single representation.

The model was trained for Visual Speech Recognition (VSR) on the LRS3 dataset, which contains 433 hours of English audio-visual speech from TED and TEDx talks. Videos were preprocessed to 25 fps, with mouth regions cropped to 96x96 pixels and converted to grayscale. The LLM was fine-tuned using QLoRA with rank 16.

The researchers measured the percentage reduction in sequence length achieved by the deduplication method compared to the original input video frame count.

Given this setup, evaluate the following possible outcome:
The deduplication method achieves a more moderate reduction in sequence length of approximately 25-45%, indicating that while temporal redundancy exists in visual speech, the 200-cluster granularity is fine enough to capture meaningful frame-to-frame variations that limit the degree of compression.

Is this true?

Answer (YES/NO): NO